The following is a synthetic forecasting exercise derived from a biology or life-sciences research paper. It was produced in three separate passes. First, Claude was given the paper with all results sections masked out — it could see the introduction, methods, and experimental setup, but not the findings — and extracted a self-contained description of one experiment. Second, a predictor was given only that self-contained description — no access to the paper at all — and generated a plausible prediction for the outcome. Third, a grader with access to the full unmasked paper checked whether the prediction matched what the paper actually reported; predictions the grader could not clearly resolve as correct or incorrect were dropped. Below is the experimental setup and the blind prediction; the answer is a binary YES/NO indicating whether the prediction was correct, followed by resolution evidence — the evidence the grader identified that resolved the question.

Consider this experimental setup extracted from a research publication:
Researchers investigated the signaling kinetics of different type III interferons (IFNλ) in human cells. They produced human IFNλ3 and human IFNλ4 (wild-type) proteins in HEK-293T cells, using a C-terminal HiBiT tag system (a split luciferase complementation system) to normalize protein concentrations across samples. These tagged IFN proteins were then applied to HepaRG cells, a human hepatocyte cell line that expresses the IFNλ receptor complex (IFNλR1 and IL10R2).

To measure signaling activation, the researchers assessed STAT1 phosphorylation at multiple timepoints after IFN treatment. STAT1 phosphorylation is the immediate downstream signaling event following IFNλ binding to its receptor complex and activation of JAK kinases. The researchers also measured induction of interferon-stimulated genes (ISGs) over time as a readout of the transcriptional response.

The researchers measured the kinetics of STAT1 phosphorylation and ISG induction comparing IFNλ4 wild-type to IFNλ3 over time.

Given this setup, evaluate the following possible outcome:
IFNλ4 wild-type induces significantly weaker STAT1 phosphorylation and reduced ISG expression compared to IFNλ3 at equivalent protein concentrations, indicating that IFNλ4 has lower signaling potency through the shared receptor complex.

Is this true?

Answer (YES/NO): YES